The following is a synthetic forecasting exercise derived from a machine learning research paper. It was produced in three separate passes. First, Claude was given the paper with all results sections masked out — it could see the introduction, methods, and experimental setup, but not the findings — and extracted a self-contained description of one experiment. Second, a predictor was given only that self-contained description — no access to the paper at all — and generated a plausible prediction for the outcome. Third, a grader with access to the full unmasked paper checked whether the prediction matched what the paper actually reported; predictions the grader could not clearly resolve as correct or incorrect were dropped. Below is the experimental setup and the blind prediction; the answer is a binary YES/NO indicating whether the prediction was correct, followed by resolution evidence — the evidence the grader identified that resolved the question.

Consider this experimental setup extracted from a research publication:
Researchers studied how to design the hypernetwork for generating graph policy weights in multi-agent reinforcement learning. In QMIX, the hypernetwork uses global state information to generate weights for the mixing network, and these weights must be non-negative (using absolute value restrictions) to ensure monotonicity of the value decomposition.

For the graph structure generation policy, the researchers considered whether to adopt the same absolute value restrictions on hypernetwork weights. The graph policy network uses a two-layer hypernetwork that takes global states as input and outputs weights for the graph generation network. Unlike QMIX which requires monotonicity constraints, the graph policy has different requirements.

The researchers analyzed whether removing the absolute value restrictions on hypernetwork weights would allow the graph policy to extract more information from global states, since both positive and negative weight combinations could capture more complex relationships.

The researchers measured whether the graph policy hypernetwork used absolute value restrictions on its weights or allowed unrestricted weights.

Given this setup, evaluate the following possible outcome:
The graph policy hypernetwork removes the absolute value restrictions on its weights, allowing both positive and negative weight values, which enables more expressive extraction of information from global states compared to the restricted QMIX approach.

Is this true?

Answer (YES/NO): YES